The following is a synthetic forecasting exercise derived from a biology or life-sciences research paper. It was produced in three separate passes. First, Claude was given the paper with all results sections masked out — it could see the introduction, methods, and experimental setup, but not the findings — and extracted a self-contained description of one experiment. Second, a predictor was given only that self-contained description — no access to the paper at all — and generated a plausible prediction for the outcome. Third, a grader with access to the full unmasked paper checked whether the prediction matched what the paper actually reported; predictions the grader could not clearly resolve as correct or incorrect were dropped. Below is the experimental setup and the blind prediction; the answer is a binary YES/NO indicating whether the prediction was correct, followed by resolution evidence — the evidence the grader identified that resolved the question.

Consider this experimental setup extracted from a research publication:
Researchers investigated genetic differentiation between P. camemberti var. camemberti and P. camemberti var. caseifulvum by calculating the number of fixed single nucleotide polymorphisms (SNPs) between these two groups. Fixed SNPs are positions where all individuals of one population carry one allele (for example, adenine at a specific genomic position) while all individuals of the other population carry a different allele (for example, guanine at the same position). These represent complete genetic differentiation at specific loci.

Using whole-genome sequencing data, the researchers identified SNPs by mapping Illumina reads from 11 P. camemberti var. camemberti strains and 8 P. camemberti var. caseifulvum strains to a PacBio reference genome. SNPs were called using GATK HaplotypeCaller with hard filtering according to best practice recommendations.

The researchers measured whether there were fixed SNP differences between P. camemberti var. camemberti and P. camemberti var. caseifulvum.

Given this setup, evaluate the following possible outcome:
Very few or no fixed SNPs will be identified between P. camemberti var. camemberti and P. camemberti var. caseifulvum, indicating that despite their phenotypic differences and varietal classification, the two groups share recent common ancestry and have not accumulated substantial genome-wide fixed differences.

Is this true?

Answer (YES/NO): NO